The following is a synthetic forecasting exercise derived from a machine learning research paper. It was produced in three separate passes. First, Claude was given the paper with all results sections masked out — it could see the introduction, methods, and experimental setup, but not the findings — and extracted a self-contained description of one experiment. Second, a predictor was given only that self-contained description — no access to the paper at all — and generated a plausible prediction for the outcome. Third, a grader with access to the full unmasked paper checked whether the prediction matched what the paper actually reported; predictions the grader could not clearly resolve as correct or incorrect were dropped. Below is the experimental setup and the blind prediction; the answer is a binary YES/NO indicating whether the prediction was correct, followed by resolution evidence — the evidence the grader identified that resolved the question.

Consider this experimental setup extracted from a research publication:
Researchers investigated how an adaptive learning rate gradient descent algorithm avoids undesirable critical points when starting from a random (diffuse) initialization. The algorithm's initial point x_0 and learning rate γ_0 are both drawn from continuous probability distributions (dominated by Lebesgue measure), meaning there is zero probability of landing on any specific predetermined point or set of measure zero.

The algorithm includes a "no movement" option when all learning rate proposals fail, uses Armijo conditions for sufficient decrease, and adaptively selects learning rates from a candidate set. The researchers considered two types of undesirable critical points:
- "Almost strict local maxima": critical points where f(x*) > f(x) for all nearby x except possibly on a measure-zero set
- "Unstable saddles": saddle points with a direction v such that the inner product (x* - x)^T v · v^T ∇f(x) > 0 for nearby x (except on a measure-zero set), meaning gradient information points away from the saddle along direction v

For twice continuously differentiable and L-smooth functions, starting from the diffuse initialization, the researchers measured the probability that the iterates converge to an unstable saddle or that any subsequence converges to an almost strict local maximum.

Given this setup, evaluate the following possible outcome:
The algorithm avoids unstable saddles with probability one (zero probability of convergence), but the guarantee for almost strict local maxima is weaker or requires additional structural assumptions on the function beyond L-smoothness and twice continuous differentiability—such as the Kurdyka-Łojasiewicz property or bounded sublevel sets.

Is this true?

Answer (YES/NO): NO